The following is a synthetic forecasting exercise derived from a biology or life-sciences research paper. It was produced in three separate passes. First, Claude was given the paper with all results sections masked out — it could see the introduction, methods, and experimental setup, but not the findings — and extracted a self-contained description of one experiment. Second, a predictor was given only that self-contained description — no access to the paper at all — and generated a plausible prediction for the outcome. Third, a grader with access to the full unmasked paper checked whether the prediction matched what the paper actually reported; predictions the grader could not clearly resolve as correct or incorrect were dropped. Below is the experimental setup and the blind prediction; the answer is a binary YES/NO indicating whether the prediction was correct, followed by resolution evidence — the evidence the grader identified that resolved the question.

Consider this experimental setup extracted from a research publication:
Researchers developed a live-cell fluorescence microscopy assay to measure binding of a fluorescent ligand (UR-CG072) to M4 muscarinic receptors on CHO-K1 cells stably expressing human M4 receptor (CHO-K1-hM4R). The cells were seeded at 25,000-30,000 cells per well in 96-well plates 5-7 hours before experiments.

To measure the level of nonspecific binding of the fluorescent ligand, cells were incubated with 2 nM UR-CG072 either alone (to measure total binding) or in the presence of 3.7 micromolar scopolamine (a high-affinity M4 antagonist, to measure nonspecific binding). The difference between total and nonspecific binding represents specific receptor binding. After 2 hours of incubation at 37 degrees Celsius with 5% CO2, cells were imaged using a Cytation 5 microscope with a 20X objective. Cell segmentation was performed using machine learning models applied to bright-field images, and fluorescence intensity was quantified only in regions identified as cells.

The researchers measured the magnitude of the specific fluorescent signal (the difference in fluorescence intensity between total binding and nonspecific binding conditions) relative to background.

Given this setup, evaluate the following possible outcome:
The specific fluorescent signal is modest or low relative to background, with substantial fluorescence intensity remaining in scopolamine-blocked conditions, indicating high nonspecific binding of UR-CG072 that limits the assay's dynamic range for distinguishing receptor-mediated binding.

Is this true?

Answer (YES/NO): NO